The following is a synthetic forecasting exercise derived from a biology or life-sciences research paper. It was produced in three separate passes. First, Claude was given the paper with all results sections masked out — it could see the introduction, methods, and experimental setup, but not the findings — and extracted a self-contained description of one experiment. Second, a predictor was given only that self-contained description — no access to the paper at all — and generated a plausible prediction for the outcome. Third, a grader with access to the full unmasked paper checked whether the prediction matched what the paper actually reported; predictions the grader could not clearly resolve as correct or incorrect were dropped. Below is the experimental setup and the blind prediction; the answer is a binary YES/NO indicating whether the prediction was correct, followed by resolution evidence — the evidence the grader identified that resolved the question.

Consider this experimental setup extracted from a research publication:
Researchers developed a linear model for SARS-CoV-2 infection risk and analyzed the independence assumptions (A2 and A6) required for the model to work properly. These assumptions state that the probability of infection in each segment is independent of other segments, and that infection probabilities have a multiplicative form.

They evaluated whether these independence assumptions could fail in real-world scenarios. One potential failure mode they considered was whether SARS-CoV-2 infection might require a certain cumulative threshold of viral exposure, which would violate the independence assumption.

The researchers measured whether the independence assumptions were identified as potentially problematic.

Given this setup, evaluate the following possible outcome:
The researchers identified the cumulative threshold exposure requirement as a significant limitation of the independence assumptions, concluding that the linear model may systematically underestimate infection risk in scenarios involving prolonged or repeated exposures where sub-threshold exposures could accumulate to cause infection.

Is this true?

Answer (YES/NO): NO